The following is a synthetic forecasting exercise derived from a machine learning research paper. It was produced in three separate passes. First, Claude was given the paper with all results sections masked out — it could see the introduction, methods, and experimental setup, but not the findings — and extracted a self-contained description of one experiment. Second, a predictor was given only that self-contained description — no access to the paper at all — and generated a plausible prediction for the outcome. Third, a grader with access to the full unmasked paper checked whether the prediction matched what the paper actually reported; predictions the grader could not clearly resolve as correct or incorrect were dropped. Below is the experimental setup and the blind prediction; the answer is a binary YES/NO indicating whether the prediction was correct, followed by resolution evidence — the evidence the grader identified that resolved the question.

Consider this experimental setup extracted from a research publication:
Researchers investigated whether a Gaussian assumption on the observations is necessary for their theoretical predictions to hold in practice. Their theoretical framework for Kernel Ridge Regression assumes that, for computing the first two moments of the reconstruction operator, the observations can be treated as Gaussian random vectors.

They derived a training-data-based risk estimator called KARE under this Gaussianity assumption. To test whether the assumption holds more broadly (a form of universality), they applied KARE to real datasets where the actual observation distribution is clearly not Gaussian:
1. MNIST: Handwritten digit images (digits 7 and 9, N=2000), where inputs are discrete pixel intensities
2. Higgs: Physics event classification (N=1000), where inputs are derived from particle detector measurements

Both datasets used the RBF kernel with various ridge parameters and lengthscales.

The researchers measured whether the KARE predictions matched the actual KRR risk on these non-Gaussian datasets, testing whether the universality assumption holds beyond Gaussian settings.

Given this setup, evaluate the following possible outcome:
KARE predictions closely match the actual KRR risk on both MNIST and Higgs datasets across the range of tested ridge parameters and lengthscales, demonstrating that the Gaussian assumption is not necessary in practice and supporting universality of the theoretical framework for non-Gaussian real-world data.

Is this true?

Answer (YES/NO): YES